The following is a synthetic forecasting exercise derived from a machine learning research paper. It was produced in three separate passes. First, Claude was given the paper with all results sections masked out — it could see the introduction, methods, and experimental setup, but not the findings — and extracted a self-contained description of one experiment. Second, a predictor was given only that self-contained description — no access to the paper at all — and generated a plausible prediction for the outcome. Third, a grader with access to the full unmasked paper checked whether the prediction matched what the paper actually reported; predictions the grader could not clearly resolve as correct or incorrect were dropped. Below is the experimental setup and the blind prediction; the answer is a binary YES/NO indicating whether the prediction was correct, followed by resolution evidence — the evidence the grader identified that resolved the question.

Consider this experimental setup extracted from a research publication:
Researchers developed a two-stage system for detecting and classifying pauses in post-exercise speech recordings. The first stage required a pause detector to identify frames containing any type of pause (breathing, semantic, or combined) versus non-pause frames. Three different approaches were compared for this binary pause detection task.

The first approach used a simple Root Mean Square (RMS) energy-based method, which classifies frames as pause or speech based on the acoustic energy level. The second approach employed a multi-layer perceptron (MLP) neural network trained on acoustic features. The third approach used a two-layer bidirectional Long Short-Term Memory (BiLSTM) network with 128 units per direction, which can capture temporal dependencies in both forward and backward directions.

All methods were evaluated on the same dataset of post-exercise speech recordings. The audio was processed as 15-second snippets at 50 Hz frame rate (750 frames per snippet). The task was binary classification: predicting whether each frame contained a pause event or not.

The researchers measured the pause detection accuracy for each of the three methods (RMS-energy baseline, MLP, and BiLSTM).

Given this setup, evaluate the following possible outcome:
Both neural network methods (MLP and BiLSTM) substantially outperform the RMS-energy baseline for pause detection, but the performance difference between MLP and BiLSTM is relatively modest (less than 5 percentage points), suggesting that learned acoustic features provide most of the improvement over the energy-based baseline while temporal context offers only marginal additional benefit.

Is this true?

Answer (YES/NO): NO